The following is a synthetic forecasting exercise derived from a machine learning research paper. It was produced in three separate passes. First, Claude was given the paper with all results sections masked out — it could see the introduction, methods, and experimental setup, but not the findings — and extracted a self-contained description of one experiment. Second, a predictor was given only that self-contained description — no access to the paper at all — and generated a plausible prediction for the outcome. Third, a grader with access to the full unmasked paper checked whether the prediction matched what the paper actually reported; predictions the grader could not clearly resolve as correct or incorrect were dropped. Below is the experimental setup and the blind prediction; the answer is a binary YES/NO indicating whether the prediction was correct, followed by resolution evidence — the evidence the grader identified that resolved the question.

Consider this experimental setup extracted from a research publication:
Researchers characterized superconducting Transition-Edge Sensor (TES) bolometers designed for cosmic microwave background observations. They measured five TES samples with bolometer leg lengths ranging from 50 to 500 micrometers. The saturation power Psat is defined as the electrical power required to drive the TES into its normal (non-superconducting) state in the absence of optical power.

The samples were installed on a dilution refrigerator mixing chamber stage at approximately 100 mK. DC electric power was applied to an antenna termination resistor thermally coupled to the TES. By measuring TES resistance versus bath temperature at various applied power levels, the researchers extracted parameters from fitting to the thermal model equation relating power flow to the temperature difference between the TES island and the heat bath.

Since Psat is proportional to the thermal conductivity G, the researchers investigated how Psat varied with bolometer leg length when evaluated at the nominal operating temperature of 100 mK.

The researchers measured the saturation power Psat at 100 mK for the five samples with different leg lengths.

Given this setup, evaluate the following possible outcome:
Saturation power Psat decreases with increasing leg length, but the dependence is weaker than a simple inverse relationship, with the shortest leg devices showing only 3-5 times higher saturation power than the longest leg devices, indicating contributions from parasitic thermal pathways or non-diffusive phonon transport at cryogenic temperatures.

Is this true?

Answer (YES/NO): YES